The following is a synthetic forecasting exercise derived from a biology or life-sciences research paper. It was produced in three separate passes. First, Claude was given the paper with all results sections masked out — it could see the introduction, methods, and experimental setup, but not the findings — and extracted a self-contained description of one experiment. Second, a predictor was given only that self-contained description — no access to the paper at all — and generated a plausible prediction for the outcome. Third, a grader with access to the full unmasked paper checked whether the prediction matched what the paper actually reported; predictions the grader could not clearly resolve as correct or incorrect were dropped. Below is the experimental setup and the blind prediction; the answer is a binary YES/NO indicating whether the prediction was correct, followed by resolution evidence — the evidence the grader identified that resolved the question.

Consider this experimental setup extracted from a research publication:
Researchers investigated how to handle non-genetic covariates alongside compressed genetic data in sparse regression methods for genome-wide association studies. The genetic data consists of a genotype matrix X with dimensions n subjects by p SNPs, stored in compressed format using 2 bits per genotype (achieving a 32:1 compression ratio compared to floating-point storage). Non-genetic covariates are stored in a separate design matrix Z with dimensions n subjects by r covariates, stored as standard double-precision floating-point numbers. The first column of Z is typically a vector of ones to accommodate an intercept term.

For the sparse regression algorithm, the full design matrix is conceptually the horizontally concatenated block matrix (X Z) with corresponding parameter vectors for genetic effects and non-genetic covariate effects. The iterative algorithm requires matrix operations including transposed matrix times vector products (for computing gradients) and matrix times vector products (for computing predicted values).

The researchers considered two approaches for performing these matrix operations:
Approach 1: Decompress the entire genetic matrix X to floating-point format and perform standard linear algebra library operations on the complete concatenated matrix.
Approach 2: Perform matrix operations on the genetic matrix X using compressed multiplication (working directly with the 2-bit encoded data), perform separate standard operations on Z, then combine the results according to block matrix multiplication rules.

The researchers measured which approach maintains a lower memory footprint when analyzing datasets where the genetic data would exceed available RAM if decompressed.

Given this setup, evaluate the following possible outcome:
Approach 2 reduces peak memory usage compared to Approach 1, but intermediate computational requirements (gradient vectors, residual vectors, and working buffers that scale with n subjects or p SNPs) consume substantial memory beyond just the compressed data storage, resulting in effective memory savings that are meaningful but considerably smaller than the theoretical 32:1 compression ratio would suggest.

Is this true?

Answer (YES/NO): NO